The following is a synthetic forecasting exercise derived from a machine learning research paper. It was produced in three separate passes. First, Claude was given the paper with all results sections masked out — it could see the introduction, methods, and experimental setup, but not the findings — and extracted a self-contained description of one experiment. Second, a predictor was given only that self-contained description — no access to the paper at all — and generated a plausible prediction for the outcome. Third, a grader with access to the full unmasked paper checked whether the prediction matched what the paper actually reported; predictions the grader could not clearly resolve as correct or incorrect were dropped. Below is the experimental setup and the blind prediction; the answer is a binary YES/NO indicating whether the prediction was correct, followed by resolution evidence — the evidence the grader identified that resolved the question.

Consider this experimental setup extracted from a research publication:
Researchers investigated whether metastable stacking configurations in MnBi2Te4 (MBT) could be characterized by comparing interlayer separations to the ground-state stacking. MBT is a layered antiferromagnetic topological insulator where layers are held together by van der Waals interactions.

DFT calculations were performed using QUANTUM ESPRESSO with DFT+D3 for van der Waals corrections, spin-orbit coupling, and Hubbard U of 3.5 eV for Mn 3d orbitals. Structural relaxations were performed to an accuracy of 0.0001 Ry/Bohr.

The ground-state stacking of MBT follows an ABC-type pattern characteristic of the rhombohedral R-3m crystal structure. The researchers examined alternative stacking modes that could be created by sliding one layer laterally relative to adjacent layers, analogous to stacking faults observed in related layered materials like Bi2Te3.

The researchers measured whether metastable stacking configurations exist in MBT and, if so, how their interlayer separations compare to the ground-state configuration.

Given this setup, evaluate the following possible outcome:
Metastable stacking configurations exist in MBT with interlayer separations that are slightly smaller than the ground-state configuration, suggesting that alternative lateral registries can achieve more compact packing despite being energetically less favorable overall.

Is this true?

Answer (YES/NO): NO